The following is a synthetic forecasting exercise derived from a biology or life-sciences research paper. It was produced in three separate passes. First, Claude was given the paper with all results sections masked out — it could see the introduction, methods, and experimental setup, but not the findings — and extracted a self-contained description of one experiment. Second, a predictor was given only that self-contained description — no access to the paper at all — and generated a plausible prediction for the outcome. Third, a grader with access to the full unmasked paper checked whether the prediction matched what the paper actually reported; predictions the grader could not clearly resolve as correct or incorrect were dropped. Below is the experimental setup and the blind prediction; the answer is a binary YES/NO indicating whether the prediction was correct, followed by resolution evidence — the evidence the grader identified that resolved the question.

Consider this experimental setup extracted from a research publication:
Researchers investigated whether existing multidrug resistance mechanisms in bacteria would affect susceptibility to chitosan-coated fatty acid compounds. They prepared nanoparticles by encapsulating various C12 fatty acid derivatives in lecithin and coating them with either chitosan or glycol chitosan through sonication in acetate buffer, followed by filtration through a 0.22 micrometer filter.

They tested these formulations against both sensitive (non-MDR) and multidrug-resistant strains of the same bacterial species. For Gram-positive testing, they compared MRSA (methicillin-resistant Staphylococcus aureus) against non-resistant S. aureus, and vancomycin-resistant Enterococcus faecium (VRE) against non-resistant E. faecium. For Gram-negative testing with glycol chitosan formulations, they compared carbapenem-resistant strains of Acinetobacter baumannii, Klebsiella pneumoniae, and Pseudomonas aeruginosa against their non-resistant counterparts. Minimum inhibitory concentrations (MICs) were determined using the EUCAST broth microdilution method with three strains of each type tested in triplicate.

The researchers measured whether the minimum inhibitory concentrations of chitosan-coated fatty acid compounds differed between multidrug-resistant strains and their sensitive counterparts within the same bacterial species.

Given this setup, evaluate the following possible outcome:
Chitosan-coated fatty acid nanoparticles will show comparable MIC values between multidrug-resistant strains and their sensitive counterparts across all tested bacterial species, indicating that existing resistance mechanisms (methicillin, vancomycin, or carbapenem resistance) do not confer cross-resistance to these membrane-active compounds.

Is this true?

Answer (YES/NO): YES